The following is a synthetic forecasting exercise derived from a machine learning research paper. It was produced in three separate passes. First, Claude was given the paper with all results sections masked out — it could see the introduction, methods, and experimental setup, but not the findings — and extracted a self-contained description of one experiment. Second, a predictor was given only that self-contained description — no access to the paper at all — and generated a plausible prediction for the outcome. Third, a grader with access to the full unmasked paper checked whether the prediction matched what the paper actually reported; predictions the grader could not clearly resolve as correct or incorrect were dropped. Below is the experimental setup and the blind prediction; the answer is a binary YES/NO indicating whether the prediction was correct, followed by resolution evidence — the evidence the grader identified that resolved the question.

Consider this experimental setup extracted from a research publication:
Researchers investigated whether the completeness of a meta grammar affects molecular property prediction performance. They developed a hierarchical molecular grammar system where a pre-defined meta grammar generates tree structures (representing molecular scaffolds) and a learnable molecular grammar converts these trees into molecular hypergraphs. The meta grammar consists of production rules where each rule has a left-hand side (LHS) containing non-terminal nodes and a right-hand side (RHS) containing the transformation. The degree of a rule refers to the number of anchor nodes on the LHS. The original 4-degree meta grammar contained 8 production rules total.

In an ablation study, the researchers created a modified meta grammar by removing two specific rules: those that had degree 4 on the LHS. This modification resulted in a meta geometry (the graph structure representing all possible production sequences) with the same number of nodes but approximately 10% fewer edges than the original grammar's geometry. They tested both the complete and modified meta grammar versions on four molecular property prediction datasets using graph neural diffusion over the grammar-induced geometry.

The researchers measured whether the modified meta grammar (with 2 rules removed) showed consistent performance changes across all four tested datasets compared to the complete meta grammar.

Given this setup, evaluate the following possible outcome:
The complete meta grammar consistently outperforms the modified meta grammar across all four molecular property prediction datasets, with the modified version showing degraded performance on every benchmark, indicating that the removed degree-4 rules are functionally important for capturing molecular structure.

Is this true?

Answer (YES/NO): YES